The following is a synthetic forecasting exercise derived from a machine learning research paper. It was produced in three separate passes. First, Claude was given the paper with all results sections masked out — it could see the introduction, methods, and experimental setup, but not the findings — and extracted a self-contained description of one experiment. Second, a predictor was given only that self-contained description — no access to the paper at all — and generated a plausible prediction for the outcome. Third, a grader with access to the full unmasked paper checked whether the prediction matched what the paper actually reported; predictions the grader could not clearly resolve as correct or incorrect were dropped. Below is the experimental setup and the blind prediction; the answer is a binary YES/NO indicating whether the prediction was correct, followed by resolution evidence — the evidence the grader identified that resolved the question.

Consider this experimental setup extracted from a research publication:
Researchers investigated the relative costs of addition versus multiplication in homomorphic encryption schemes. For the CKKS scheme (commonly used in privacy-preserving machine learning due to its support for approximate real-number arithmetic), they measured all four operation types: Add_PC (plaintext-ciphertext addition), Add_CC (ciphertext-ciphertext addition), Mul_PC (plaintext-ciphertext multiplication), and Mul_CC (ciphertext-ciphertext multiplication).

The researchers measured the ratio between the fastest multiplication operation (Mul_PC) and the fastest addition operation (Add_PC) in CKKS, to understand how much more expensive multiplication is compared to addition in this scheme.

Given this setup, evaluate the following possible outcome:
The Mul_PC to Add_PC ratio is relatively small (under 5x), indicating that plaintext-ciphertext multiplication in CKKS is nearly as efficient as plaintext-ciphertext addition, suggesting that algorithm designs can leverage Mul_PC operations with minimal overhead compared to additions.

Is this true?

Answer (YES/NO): YES